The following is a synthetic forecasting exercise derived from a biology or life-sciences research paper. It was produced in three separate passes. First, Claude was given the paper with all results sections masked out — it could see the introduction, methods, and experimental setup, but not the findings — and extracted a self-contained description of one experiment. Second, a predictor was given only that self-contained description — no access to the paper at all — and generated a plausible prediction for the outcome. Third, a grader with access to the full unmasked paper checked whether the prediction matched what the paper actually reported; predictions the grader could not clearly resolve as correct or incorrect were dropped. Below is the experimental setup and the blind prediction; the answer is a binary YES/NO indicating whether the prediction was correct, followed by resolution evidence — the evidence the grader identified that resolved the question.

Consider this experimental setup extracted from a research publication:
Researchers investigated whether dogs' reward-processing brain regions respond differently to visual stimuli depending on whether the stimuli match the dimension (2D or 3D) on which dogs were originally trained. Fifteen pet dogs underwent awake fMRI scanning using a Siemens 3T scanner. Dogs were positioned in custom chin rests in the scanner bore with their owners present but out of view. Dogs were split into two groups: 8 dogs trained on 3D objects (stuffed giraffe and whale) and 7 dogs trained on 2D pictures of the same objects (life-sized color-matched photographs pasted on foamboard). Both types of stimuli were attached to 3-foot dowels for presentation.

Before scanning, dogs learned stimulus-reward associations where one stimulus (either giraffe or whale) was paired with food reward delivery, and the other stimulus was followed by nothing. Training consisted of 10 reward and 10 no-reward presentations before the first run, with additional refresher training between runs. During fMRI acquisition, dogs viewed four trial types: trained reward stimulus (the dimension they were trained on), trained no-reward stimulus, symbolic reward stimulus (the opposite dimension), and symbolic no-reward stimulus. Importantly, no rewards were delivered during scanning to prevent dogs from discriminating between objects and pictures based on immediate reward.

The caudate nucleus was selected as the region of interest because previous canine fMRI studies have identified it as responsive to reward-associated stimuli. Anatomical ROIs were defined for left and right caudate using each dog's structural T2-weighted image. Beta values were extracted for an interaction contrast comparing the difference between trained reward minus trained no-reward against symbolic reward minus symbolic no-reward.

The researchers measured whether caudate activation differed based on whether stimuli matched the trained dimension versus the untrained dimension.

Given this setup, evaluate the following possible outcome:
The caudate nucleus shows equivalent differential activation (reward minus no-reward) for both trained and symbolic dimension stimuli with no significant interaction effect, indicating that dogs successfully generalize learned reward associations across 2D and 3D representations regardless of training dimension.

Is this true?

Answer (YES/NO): NO